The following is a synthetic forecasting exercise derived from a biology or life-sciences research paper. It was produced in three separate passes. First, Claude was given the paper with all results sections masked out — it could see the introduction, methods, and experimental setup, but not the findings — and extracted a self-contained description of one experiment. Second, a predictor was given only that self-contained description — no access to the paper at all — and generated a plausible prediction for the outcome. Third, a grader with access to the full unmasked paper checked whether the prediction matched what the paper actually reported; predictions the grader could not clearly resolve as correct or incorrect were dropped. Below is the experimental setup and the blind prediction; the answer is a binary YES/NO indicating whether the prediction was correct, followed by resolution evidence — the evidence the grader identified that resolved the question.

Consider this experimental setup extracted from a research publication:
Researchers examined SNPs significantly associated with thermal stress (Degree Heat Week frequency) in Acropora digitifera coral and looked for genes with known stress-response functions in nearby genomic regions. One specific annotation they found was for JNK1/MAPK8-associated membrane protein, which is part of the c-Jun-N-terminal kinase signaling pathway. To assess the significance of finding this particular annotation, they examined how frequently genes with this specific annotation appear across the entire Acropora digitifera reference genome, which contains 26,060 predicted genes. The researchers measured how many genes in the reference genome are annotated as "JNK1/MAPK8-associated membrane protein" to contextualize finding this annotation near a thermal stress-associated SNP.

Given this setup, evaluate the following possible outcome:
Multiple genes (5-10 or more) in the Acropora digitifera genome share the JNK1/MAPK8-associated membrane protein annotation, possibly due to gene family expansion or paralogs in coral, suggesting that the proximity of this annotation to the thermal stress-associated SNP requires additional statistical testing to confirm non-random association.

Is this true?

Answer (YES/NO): NO